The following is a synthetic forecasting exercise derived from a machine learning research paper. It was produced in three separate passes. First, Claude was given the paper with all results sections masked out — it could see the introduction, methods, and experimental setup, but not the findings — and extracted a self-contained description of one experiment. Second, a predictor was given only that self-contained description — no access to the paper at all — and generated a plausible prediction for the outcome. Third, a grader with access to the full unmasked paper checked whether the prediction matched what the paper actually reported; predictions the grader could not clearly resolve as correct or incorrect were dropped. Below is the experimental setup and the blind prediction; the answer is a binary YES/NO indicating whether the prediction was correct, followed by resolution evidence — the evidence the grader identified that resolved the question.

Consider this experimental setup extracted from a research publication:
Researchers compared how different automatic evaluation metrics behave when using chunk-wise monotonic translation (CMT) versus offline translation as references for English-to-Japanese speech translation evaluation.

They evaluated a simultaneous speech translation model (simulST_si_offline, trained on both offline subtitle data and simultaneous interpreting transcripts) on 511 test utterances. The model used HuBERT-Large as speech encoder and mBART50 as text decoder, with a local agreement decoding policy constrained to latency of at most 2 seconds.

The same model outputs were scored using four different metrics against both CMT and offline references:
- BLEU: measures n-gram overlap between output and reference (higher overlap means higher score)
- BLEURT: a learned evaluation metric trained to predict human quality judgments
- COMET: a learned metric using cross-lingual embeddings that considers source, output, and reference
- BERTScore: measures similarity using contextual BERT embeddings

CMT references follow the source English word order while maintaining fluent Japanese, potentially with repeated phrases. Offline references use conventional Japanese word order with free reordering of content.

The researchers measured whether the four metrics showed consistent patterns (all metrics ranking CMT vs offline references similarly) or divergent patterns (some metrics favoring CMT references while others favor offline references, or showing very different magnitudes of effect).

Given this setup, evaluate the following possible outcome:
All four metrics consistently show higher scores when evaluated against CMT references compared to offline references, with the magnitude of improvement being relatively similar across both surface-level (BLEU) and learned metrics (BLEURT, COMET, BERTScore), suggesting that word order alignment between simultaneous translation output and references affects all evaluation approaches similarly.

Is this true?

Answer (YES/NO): NO